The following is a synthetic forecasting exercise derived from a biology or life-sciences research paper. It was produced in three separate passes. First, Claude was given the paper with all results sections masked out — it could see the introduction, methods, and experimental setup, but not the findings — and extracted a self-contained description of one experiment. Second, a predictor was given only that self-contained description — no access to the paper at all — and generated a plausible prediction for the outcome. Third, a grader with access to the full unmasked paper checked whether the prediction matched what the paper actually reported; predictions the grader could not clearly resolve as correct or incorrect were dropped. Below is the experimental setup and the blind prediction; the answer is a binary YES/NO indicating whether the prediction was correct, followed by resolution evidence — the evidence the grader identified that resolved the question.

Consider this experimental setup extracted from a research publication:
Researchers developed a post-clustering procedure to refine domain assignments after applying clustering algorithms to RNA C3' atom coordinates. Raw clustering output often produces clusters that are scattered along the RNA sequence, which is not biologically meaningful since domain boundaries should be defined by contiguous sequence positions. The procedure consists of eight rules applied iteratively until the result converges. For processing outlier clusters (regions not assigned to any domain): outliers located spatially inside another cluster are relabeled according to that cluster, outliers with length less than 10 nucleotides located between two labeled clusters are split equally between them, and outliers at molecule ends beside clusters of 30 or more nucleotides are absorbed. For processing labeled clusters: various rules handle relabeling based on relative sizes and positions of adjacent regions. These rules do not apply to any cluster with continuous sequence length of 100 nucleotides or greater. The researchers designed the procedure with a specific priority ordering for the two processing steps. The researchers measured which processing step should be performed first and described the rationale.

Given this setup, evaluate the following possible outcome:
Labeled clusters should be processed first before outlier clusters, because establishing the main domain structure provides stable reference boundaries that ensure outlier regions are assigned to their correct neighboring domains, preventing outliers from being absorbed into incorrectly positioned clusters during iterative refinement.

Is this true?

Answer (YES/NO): NO